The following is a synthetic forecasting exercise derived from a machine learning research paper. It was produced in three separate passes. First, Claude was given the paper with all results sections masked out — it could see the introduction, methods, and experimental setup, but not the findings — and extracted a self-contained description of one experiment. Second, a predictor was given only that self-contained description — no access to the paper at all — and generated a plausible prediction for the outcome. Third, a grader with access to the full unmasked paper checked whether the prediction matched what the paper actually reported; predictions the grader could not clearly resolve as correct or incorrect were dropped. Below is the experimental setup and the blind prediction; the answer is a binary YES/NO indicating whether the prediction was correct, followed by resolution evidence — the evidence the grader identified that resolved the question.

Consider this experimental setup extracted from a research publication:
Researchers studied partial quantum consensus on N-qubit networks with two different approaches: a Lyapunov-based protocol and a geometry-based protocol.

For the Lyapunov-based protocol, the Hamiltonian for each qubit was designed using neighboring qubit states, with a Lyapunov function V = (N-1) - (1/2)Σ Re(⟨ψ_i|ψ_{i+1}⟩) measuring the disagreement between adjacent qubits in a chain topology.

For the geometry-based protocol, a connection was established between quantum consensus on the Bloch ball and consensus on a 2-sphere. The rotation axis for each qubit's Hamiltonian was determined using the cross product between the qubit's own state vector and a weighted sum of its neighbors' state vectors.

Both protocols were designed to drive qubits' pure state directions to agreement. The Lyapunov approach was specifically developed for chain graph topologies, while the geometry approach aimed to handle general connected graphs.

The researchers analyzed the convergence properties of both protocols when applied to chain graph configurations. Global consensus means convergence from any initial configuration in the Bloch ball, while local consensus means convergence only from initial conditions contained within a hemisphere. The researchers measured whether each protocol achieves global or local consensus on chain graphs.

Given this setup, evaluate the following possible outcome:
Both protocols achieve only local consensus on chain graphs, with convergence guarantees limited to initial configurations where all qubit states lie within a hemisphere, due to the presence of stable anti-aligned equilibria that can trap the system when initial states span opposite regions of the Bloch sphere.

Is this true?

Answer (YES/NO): NO